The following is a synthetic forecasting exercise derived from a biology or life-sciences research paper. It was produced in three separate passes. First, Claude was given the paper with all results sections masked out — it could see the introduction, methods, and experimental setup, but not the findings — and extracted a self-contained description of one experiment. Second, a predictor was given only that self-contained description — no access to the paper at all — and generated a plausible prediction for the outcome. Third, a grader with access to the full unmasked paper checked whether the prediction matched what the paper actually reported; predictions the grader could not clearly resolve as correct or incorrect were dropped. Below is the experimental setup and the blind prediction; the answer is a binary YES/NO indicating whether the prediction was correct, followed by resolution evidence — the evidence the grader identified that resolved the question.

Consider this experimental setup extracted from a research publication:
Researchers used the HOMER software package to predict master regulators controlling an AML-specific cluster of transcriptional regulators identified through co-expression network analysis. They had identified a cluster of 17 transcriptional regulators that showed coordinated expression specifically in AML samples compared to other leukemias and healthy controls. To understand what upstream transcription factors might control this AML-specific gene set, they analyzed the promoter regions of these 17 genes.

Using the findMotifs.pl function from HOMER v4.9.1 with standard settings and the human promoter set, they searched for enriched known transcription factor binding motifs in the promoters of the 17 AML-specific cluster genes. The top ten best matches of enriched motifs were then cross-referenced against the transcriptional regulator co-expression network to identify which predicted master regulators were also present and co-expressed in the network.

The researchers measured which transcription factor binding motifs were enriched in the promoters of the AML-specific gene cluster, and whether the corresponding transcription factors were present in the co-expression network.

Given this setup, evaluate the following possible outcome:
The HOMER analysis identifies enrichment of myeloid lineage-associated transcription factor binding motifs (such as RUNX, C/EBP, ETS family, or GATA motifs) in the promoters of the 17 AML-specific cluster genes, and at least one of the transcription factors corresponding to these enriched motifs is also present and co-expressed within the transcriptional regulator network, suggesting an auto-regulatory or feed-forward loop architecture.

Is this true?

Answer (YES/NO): NO